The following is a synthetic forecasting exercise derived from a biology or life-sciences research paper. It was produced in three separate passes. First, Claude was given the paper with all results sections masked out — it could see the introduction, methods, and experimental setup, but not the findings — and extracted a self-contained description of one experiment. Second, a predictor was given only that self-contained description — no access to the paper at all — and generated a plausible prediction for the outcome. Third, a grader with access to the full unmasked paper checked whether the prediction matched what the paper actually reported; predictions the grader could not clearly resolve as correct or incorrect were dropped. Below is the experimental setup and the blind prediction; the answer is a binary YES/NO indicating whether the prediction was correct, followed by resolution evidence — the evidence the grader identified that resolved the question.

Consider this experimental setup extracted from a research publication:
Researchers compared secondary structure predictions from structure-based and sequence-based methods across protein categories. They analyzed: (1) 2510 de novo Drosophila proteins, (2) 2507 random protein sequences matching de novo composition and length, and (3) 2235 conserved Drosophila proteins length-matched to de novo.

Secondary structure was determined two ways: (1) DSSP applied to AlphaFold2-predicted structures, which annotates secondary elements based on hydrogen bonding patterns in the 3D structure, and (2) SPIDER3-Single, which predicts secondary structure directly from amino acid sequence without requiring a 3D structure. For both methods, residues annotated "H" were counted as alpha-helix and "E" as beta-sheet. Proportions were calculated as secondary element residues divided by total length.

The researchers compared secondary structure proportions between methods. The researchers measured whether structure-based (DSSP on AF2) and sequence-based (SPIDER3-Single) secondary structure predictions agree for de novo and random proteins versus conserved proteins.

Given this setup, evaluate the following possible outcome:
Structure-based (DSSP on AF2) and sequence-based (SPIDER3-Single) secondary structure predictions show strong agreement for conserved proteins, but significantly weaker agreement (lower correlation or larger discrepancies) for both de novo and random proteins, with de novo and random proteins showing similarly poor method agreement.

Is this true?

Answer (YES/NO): NO